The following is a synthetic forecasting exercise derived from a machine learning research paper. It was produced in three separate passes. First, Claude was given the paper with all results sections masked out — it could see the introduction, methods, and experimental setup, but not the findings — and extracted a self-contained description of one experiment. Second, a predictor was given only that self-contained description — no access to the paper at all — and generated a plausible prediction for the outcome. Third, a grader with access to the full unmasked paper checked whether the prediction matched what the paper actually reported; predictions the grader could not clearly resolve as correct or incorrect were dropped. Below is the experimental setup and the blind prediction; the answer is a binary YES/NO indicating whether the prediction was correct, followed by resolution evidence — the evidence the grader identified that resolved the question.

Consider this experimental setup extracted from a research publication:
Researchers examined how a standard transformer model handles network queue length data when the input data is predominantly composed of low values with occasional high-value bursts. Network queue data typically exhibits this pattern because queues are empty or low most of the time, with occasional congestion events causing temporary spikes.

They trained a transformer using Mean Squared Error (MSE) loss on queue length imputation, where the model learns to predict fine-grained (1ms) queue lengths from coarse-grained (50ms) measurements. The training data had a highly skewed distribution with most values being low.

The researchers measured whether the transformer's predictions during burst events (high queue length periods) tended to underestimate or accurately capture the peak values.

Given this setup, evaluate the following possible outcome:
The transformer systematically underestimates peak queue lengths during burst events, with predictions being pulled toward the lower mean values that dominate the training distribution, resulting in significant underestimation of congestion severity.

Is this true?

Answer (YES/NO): YES